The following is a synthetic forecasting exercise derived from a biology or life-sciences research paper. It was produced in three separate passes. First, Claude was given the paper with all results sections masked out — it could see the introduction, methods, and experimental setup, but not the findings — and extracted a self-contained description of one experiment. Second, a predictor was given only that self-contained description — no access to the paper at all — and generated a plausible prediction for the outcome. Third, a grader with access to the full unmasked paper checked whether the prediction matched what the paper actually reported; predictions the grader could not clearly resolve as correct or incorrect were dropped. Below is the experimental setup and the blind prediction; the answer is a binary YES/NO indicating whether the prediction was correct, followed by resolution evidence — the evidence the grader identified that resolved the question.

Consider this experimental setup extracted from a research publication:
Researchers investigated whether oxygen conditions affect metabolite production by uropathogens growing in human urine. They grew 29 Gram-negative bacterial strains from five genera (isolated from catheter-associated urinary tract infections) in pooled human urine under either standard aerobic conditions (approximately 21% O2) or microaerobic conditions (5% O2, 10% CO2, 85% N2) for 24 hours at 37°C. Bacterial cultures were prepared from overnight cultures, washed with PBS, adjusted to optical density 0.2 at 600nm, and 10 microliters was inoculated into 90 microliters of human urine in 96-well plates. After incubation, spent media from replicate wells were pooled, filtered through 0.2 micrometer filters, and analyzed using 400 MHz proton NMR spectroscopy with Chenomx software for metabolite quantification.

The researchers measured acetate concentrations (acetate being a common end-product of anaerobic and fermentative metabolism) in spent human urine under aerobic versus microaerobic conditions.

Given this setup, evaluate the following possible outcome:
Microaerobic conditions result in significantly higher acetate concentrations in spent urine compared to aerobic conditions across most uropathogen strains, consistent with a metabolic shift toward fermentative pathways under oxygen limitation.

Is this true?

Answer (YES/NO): YES